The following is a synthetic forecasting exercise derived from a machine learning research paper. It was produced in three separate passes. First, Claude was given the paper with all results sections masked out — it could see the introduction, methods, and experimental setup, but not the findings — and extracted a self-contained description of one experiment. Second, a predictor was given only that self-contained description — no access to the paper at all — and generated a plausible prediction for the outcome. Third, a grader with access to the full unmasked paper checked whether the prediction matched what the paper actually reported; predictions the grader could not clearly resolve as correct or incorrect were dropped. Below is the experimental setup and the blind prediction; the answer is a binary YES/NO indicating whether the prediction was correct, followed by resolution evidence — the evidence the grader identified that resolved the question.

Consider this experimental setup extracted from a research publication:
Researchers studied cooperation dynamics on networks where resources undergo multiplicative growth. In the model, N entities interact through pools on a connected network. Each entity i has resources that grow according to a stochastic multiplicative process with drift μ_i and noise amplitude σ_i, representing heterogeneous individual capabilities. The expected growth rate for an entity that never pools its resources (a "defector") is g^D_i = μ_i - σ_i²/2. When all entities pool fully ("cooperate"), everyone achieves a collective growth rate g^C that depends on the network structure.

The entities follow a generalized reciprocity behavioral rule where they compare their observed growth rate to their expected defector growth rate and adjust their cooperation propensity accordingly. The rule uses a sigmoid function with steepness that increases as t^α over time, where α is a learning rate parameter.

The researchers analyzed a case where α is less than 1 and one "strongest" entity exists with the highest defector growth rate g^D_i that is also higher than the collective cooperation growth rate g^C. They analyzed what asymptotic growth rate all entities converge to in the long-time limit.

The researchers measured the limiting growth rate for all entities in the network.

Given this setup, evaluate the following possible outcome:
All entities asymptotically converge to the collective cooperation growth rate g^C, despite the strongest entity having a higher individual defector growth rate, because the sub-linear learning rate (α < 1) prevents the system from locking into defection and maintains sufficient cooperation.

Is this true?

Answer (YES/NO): NO